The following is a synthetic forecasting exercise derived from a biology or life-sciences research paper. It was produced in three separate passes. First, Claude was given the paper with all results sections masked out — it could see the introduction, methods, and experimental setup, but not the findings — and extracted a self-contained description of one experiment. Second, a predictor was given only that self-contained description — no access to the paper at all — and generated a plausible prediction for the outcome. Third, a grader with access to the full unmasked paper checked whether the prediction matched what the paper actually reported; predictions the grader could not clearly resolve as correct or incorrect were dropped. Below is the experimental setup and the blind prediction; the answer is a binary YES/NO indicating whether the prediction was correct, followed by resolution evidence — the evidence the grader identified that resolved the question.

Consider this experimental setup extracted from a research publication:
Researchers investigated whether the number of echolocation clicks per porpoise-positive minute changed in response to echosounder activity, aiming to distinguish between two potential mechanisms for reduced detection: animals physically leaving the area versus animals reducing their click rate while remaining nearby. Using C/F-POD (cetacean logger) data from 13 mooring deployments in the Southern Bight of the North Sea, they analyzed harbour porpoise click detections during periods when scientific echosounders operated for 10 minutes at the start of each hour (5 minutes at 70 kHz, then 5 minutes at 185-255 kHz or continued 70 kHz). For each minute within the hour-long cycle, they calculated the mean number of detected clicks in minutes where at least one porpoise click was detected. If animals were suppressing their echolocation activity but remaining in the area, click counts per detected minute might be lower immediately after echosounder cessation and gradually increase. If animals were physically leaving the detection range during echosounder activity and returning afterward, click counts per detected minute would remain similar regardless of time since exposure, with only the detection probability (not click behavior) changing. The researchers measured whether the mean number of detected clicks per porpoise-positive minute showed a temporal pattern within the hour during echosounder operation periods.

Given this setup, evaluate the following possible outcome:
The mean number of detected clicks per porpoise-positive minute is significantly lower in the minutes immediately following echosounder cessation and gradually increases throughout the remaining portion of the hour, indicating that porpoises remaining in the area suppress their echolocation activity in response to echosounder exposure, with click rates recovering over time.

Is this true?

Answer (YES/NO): NO